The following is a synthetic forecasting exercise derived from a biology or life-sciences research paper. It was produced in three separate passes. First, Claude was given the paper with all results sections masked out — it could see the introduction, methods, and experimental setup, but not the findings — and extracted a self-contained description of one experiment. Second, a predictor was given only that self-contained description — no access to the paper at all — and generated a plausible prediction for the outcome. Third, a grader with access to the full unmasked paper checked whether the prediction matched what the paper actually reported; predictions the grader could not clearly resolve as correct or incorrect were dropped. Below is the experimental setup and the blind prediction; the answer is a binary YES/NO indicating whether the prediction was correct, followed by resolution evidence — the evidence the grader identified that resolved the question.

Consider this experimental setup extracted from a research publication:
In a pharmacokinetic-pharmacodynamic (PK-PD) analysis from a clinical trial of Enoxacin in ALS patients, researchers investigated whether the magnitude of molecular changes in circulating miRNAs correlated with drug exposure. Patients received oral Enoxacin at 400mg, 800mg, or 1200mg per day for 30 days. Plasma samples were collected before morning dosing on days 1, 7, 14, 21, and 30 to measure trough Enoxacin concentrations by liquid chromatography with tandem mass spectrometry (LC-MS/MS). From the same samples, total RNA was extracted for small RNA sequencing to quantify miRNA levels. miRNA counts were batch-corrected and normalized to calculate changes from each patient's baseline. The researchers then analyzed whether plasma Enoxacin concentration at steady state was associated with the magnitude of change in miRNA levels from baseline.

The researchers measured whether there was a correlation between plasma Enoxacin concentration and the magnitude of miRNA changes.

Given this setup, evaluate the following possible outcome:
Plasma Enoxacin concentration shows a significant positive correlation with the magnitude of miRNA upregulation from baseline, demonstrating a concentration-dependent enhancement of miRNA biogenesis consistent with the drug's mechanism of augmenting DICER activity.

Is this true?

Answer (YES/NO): YES